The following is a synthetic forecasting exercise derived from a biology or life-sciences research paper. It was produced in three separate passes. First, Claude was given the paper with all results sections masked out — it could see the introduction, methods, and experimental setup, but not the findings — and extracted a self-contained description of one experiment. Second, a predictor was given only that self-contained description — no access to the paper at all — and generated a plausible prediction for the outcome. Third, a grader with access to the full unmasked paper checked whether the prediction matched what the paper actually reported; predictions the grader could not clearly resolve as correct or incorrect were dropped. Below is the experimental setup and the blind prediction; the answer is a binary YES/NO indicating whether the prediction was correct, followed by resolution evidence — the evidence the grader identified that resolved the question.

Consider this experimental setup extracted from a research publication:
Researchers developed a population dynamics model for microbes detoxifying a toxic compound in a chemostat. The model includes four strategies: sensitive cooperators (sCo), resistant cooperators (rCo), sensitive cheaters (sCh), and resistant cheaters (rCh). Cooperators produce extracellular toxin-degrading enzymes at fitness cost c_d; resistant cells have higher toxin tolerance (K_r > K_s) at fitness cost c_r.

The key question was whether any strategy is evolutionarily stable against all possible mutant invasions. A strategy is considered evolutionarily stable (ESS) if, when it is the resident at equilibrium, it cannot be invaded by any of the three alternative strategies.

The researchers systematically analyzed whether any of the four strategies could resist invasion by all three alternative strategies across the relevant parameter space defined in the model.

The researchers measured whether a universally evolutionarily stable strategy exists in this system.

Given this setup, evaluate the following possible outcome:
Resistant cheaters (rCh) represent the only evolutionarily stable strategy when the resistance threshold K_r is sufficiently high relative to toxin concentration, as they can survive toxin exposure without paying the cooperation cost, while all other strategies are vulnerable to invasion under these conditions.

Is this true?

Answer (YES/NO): NO